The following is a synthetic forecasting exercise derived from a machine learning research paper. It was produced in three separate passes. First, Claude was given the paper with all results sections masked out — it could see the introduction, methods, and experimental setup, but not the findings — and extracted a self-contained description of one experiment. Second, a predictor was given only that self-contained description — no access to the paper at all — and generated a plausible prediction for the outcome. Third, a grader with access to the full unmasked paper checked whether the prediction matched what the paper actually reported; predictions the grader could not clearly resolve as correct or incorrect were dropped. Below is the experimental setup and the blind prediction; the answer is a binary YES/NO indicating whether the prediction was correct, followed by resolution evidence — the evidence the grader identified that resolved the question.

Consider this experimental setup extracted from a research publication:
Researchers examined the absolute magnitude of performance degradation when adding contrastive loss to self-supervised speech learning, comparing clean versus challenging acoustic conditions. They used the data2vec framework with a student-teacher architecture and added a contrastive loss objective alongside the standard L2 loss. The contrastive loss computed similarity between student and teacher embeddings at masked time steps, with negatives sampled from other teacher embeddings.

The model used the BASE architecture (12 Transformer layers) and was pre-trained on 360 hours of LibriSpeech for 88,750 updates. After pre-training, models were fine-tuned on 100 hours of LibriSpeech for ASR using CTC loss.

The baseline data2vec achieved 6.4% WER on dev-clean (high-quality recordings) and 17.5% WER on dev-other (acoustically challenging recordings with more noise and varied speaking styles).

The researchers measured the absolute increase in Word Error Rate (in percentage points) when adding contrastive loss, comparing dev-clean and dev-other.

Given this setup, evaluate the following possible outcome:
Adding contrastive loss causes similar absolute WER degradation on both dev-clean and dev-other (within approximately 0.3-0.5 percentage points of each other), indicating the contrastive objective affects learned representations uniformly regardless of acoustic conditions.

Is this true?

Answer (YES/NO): NO